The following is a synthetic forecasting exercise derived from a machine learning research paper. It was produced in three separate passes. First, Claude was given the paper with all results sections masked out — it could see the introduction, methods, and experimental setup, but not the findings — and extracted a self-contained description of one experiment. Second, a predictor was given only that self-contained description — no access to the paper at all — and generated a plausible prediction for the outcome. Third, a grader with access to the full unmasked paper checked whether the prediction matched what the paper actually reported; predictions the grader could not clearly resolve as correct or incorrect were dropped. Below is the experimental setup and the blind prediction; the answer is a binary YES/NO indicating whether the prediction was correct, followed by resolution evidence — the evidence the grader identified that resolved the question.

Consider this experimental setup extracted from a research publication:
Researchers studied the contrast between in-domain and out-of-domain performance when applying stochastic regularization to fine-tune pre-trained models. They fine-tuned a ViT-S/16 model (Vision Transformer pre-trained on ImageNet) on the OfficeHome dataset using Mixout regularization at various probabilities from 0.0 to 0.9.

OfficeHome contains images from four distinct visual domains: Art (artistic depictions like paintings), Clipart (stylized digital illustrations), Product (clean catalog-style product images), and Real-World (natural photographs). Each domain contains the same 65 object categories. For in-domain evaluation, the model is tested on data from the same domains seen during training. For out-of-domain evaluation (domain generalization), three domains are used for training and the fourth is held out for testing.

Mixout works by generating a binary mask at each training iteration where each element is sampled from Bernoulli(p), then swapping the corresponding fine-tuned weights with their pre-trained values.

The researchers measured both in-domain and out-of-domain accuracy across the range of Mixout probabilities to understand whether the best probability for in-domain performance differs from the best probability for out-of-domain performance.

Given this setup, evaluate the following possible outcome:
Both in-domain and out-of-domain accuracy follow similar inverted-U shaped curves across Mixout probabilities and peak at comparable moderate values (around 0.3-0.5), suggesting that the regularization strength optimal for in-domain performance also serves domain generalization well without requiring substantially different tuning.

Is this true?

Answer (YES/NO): NO